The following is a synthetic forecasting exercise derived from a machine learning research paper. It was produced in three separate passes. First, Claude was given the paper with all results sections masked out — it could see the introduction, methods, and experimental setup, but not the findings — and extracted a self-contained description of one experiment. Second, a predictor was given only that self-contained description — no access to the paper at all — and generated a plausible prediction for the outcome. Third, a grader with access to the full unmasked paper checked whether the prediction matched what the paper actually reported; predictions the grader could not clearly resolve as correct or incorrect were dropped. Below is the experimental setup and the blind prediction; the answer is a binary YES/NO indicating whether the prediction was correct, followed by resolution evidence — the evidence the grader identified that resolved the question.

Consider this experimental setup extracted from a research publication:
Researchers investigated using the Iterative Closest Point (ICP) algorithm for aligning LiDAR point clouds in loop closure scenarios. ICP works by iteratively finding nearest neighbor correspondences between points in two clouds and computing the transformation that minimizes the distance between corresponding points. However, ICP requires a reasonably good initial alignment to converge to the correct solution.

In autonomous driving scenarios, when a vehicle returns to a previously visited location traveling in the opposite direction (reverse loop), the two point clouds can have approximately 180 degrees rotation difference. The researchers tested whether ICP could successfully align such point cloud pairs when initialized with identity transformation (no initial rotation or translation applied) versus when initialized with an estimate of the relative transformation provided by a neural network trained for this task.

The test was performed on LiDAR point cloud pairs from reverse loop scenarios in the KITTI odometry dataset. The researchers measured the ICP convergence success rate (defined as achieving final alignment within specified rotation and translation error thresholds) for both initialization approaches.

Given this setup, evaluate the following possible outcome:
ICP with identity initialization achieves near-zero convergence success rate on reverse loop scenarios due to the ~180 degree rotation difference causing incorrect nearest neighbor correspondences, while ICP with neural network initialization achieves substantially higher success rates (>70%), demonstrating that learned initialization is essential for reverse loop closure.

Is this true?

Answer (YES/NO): YES